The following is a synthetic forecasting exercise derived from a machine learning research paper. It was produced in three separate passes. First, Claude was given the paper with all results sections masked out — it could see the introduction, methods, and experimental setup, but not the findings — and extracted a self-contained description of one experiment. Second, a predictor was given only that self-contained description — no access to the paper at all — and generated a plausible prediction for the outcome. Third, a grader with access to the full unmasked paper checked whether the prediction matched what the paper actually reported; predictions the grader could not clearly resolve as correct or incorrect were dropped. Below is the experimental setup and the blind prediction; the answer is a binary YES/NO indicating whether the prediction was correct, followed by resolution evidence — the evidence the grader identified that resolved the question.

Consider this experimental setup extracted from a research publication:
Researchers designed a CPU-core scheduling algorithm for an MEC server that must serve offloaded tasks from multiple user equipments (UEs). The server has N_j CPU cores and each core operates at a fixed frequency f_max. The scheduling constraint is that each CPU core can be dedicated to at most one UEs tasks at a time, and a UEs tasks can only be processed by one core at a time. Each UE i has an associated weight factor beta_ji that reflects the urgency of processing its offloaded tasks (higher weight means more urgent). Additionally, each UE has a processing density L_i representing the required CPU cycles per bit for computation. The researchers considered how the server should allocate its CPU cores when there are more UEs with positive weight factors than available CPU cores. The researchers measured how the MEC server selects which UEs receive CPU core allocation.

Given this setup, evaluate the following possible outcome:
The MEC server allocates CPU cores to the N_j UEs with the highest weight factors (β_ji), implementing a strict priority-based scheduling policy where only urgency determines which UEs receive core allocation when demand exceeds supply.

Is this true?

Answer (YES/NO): NO